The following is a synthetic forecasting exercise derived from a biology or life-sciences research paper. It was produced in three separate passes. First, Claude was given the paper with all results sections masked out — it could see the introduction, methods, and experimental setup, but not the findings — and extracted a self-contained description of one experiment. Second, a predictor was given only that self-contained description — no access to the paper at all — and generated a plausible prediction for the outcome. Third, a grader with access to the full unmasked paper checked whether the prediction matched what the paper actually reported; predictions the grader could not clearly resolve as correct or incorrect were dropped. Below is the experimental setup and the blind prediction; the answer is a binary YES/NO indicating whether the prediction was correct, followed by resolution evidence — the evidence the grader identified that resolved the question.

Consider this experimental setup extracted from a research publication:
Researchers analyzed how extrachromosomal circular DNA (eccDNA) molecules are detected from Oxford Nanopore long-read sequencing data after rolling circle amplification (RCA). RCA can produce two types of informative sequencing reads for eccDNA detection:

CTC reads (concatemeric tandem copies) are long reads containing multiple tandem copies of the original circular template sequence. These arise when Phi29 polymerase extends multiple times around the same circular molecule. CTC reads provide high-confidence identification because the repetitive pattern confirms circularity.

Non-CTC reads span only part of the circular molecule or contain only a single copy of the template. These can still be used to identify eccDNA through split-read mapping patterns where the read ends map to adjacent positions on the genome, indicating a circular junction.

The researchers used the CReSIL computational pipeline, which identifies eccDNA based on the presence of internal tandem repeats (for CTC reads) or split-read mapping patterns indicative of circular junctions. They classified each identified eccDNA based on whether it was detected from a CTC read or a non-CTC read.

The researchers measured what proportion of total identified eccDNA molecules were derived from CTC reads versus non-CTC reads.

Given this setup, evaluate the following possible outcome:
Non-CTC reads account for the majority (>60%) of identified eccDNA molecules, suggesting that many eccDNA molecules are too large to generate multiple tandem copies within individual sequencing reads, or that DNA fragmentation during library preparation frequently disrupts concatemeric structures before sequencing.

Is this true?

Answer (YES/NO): NO